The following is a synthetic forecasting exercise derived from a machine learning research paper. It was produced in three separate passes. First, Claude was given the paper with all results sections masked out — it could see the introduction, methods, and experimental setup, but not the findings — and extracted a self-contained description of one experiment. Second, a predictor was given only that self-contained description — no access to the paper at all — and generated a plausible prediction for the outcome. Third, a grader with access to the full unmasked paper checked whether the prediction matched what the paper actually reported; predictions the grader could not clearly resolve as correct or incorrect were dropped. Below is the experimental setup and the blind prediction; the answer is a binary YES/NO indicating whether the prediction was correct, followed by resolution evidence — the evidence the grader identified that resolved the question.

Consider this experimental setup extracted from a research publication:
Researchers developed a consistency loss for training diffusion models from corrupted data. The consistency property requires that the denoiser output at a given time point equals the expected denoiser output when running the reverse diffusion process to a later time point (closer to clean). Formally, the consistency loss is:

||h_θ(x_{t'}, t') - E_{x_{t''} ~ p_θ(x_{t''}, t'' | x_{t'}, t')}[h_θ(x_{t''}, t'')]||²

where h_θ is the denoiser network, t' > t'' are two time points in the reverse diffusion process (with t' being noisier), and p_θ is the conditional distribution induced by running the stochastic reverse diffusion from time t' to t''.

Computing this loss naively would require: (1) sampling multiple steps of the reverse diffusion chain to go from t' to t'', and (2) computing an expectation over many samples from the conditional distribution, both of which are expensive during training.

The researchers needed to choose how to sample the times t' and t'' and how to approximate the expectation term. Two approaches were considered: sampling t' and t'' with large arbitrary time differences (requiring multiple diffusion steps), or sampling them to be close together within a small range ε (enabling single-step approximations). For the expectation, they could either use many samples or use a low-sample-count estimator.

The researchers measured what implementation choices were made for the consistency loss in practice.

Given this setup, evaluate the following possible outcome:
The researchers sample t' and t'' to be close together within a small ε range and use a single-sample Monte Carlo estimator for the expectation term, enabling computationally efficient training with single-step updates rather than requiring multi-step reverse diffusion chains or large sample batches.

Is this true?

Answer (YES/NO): NO